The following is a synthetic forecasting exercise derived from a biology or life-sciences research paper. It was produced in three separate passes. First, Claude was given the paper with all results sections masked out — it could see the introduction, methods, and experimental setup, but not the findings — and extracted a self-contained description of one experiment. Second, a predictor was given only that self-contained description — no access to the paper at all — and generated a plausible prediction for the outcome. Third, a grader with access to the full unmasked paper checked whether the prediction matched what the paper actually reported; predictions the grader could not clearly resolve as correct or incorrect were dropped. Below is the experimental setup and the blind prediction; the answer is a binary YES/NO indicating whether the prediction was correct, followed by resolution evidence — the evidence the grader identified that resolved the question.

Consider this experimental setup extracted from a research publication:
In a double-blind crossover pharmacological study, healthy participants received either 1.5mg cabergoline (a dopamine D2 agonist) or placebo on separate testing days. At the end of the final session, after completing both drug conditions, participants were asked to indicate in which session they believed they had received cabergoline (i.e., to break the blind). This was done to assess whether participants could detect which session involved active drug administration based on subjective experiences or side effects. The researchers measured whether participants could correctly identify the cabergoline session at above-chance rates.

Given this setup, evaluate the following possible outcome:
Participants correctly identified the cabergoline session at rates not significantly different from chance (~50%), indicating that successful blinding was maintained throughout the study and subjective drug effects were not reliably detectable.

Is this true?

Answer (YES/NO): NO